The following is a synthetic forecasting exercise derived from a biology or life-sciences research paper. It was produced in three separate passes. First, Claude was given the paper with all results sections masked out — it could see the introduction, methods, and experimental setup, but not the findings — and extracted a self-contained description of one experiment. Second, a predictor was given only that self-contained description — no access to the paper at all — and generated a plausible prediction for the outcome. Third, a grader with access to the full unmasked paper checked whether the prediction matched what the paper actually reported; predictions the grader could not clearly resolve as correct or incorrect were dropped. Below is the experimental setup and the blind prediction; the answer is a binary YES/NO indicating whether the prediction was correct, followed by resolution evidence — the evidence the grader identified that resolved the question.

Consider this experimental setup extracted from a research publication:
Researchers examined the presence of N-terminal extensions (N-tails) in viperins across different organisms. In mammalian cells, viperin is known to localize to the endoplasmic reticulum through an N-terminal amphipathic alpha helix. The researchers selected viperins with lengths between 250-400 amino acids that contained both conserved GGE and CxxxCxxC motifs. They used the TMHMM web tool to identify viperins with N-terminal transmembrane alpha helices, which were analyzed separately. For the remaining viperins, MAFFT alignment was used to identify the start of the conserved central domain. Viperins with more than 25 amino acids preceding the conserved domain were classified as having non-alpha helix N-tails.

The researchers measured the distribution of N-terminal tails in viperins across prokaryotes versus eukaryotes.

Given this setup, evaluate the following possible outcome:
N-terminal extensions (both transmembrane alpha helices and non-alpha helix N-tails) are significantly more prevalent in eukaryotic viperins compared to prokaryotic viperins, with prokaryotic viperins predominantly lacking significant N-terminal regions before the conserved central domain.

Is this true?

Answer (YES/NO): YES